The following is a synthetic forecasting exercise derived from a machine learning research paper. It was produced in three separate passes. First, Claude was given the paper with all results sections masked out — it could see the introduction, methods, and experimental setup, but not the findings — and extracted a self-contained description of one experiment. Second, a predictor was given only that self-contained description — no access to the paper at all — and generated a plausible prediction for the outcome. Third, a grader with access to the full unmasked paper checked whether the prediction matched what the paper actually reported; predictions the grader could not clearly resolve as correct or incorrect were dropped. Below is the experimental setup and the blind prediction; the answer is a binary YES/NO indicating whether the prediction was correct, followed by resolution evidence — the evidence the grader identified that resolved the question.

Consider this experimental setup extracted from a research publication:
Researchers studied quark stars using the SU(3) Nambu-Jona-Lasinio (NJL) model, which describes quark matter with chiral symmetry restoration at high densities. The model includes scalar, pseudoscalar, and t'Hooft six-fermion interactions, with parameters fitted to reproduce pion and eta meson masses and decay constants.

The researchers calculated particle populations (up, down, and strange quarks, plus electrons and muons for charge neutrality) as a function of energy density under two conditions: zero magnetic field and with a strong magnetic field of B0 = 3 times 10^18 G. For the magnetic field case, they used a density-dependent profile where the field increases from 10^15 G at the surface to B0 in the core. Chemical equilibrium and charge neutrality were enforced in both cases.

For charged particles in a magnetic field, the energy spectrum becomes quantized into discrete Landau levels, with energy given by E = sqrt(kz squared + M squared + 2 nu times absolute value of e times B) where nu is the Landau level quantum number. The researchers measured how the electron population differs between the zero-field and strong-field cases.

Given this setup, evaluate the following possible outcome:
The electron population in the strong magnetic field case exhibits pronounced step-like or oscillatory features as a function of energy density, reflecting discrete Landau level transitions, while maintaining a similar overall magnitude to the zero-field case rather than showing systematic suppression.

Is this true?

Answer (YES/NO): NO